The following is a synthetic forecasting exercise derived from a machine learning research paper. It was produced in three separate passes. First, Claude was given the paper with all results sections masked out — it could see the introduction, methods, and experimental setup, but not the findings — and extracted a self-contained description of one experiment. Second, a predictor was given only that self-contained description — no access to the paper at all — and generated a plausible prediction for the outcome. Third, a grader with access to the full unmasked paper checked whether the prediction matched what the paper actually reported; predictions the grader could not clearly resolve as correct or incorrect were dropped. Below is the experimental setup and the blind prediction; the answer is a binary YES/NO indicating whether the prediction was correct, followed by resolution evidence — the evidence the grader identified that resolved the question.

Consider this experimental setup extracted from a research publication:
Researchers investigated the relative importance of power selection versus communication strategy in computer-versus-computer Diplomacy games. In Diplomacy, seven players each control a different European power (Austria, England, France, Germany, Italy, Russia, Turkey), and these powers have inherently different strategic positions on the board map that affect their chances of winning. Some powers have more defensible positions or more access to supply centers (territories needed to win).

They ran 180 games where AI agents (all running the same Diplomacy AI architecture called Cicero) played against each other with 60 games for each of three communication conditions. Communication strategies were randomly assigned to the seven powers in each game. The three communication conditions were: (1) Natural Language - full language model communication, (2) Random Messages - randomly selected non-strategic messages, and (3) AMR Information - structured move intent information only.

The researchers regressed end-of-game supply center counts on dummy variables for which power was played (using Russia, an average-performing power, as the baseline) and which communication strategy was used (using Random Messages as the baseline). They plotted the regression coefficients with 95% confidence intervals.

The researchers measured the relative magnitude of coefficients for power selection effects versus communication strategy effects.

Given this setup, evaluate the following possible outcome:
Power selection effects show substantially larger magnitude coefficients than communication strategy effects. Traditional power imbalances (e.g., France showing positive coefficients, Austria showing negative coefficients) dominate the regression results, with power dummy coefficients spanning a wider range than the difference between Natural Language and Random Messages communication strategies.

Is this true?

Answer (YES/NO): YES